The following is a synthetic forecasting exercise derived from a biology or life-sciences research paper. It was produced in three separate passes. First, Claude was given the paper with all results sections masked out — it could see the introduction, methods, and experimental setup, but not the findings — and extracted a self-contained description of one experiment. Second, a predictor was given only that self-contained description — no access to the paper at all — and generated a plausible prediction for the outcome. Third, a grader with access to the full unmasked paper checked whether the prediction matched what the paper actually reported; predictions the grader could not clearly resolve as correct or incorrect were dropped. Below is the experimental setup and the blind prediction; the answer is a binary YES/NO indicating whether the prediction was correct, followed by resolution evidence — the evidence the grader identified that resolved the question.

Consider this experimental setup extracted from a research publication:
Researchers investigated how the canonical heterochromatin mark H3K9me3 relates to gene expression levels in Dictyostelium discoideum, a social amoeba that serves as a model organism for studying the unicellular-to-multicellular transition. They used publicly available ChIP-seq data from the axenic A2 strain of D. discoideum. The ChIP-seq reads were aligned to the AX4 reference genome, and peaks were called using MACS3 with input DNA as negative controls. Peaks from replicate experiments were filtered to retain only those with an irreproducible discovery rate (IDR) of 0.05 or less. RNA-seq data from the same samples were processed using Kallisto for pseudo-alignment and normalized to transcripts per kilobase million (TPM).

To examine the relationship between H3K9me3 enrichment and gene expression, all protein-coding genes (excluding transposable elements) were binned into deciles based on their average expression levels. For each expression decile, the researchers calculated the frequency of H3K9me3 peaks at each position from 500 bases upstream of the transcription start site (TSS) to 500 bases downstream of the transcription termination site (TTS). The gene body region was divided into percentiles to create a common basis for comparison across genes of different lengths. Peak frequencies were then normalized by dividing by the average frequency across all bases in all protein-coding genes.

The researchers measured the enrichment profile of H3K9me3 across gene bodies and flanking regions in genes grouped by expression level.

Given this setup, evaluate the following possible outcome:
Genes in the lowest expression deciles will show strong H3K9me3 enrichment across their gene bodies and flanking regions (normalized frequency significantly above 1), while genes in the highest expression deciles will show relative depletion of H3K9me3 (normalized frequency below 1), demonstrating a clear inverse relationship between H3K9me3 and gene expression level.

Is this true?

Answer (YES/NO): YES